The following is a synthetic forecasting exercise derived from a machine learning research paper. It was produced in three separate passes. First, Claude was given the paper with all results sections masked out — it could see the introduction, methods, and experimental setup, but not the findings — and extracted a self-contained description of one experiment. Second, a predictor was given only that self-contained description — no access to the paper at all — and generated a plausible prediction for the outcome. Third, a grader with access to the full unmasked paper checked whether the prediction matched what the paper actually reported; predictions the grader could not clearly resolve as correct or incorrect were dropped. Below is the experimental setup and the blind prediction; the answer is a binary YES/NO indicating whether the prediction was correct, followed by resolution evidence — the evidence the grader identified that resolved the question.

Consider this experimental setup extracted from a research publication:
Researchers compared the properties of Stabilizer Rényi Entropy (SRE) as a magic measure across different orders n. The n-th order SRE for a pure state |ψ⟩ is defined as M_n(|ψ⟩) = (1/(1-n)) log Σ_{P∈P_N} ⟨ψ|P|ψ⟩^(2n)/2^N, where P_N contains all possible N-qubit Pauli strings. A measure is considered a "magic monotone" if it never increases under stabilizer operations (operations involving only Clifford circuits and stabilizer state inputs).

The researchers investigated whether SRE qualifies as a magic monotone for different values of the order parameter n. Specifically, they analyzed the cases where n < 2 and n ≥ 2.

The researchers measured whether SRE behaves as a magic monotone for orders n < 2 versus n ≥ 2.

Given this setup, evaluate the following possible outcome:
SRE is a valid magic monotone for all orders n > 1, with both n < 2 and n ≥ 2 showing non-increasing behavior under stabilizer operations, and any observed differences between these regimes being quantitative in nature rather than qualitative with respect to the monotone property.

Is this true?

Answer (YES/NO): NO